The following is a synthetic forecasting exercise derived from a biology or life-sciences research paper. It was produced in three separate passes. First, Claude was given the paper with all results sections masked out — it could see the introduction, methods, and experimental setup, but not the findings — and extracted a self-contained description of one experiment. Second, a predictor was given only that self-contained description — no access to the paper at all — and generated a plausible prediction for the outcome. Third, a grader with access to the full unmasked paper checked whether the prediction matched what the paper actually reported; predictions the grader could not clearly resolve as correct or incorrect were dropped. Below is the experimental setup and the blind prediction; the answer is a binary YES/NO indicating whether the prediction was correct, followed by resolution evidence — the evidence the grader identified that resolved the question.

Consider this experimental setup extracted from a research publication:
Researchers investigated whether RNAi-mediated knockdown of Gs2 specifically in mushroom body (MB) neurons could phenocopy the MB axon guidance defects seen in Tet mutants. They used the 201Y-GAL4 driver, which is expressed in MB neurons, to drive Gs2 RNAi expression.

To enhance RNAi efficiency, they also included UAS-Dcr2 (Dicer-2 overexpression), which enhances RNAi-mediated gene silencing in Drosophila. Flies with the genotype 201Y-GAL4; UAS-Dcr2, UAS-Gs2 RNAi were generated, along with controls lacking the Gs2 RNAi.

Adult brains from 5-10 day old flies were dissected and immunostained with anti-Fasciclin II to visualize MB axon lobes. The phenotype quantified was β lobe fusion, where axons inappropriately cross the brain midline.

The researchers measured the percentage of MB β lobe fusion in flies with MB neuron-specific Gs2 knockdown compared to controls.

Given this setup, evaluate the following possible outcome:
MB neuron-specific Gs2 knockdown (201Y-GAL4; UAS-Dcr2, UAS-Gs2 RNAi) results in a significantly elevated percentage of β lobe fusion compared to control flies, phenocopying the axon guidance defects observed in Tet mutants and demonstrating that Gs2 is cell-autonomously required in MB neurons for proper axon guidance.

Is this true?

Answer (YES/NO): NO